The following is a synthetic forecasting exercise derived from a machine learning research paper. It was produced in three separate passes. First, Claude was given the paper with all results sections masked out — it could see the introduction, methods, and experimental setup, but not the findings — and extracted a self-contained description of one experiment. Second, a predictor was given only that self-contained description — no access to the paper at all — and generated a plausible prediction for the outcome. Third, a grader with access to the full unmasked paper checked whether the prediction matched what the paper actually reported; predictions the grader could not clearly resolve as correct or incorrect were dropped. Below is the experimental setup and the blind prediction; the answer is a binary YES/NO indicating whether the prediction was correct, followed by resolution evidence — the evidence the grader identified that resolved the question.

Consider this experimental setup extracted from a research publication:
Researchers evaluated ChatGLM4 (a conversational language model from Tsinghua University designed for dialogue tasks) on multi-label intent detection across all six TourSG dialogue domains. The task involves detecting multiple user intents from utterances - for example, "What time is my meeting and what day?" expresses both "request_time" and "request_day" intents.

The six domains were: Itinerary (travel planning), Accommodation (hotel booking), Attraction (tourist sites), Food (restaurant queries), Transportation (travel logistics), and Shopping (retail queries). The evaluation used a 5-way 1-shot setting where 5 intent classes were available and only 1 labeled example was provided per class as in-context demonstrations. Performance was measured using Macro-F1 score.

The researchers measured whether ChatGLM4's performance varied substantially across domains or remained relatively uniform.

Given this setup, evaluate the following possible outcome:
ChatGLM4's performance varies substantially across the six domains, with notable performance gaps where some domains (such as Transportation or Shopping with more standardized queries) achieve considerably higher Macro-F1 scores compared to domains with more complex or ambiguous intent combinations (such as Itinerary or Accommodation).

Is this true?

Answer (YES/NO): NO